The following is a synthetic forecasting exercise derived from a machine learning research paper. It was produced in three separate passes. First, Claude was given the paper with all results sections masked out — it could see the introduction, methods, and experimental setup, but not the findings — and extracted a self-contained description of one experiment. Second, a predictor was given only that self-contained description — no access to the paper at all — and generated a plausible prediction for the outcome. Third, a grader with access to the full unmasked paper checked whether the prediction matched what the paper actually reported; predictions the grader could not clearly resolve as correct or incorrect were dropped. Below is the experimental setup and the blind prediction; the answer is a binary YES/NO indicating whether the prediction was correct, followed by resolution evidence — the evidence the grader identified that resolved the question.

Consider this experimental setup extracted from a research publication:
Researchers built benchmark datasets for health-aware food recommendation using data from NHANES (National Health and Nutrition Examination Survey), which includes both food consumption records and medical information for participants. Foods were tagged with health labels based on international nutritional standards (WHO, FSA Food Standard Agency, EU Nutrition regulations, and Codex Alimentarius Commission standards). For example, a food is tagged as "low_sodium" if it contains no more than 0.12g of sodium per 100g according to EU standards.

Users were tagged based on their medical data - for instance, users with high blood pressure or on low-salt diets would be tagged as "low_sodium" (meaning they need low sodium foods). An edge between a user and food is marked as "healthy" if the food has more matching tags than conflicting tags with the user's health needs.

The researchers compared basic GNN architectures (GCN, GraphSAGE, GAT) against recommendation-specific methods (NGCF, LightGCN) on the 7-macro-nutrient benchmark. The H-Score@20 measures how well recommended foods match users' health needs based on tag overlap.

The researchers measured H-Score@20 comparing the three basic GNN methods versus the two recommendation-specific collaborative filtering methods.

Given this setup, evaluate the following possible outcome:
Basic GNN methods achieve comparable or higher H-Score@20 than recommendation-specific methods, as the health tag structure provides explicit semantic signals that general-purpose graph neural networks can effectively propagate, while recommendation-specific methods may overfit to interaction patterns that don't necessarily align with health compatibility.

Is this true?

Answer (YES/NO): YES